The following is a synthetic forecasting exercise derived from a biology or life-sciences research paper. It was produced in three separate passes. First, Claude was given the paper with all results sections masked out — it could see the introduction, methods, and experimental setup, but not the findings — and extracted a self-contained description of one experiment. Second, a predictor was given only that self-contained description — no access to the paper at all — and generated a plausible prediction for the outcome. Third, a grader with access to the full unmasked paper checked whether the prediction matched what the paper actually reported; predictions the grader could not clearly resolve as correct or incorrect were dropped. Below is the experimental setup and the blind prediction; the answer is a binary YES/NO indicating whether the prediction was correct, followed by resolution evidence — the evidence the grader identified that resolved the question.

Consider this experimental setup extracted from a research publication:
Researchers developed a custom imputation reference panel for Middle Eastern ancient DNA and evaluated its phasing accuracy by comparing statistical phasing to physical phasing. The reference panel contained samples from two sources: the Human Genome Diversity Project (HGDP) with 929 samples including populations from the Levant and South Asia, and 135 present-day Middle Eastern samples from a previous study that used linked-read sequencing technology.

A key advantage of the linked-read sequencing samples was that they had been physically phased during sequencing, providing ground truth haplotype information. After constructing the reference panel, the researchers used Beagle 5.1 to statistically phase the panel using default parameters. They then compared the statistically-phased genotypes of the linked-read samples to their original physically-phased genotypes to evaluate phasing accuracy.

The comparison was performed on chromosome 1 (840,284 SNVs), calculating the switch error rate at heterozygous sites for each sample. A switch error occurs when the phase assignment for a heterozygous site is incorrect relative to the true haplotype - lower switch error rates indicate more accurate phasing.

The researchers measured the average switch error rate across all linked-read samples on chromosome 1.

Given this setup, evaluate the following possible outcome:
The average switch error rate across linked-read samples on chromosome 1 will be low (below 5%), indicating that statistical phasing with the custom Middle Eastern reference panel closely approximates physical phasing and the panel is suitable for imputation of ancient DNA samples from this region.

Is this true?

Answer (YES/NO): YES